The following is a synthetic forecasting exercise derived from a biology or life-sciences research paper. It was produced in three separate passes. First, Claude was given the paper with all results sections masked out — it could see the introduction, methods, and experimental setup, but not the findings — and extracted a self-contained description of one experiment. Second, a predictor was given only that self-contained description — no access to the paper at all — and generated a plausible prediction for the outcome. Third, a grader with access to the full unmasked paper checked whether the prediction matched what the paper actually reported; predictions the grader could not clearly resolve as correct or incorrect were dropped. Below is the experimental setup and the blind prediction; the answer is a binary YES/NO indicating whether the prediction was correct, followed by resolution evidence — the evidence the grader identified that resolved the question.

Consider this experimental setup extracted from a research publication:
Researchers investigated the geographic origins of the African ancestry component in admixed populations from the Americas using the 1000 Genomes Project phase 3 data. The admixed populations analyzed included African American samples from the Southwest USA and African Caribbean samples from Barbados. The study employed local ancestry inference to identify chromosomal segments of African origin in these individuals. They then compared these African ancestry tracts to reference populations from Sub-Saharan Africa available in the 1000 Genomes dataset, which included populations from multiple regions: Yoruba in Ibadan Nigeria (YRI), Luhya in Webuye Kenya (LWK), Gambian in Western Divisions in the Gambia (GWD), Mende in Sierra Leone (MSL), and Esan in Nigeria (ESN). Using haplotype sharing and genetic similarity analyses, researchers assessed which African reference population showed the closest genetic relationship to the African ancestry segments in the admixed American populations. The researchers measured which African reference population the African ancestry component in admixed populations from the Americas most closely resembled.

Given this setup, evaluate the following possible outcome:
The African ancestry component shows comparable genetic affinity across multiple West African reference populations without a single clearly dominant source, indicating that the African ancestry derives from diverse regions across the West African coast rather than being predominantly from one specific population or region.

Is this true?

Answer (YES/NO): NO